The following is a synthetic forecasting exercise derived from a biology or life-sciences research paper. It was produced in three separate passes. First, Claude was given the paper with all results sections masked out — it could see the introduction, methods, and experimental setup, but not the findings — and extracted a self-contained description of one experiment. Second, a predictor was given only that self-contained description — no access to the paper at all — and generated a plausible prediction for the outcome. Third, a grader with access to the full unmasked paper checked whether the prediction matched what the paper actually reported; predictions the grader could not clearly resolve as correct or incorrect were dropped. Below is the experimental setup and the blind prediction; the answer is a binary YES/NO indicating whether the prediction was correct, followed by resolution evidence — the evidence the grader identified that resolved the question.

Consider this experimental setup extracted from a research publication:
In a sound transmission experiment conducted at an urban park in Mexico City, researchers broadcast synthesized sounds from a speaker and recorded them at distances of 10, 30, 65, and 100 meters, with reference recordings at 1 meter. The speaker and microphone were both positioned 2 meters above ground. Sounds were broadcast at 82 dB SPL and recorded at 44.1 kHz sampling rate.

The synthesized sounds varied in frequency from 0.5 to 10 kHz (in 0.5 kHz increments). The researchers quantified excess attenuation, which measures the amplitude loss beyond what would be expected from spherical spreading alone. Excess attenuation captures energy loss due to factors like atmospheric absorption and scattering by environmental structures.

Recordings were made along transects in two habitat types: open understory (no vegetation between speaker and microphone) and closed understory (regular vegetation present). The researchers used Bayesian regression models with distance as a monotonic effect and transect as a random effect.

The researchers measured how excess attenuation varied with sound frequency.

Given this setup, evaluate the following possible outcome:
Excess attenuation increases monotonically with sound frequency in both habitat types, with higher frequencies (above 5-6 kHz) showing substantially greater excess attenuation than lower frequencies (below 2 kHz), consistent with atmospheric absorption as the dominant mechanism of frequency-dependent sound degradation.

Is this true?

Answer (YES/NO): NO